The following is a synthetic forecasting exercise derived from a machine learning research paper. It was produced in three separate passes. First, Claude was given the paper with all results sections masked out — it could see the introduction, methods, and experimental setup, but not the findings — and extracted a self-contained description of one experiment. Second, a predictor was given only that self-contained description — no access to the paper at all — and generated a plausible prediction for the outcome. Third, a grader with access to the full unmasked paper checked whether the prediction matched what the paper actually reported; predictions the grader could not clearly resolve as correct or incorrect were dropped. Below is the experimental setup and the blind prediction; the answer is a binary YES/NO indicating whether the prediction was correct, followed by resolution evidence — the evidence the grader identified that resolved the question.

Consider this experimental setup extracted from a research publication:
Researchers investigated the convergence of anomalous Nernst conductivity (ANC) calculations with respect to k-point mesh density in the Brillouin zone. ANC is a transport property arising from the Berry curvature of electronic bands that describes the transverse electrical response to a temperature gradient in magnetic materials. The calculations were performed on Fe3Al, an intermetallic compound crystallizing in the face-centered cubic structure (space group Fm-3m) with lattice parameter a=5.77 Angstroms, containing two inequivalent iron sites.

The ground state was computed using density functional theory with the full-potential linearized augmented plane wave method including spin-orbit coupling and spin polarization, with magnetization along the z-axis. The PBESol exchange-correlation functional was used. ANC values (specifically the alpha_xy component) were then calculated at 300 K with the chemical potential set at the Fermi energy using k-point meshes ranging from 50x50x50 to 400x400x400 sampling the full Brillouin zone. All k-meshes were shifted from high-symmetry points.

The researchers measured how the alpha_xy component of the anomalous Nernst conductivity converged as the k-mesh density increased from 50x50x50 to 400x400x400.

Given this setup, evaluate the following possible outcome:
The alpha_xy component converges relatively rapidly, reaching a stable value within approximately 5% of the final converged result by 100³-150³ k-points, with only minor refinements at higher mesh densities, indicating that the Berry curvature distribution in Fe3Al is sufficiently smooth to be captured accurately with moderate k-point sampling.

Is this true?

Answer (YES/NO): NO